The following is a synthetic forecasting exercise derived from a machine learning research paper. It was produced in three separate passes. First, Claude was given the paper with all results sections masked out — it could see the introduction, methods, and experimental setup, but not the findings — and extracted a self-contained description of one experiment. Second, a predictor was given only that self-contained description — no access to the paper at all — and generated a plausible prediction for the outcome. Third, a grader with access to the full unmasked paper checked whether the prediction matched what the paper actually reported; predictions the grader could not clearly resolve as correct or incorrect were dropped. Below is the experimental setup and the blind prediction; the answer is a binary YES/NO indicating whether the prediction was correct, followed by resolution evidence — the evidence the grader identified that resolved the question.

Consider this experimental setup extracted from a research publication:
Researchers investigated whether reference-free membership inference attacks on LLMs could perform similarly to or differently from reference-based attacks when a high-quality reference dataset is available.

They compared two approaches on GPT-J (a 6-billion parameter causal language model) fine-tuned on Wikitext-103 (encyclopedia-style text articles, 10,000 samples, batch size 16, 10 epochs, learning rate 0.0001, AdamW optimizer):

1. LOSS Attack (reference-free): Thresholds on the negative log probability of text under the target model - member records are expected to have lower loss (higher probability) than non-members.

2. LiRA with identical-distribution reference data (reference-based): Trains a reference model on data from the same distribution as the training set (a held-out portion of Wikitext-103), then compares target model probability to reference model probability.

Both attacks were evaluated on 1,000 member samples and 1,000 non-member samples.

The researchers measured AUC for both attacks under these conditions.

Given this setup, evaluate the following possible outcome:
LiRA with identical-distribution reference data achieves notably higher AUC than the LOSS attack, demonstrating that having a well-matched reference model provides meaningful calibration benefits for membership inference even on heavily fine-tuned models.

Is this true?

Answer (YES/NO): YES